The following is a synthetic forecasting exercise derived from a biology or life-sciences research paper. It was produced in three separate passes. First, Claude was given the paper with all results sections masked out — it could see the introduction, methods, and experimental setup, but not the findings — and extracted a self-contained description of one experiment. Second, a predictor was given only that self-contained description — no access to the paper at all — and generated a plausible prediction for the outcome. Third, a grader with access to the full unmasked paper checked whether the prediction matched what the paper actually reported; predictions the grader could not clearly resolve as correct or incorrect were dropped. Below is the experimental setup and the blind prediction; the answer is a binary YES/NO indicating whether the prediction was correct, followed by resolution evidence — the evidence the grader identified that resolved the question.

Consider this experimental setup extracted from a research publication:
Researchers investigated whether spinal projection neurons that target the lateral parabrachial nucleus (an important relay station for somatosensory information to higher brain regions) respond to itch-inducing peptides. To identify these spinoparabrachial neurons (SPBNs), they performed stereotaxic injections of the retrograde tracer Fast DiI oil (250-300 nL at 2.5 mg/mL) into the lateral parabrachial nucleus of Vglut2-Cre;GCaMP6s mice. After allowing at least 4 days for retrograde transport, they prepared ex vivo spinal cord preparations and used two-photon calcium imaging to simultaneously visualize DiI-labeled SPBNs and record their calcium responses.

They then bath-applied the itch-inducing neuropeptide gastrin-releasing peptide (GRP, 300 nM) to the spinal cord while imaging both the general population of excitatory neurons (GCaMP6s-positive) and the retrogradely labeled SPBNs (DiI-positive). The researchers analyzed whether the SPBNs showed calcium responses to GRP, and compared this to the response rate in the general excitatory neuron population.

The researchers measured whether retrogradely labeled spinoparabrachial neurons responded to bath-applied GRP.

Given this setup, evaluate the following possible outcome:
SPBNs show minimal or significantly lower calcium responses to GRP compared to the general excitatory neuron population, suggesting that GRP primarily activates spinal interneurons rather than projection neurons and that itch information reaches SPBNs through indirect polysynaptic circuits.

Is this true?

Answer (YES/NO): NO